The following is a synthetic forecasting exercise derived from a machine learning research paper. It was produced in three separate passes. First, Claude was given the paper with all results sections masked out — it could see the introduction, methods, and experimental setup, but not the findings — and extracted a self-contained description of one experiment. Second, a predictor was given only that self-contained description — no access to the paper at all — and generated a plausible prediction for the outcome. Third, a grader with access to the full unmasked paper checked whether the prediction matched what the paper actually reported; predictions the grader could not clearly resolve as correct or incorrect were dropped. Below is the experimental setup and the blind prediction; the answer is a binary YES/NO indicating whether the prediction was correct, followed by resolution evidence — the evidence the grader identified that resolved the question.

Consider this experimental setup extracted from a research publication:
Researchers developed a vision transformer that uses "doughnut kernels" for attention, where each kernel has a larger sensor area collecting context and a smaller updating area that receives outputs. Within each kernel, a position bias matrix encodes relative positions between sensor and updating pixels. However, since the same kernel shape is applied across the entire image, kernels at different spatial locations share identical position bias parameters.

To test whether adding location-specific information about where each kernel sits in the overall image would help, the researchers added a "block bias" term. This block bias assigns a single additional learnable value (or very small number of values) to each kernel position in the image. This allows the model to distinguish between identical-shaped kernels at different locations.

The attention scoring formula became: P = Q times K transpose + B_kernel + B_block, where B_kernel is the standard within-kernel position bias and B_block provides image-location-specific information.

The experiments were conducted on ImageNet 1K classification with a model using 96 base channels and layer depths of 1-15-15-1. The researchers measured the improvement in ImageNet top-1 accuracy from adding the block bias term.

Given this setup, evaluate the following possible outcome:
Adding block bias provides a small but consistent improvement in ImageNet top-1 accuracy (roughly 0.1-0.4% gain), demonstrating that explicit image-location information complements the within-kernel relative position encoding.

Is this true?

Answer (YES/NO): NO